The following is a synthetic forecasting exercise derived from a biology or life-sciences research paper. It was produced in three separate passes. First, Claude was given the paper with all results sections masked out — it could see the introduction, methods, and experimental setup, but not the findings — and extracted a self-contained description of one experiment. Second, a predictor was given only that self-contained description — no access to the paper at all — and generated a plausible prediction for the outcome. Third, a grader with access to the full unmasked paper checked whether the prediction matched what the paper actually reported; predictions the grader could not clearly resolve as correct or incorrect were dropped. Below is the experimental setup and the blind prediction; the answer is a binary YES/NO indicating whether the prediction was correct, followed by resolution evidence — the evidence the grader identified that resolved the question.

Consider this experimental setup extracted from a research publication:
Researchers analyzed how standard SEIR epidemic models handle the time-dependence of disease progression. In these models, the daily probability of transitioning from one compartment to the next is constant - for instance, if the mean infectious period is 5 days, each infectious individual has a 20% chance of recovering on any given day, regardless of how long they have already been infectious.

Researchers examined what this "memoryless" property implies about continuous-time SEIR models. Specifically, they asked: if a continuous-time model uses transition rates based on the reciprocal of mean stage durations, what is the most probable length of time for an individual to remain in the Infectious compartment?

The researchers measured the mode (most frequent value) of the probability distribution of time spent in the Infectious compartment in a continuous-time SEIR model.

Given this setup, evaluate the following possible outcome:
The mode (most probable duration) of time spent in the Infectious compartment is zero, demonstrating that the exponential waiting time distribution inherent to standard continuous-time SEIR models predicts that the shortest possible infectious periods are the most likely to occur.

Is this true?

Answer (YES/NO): YES